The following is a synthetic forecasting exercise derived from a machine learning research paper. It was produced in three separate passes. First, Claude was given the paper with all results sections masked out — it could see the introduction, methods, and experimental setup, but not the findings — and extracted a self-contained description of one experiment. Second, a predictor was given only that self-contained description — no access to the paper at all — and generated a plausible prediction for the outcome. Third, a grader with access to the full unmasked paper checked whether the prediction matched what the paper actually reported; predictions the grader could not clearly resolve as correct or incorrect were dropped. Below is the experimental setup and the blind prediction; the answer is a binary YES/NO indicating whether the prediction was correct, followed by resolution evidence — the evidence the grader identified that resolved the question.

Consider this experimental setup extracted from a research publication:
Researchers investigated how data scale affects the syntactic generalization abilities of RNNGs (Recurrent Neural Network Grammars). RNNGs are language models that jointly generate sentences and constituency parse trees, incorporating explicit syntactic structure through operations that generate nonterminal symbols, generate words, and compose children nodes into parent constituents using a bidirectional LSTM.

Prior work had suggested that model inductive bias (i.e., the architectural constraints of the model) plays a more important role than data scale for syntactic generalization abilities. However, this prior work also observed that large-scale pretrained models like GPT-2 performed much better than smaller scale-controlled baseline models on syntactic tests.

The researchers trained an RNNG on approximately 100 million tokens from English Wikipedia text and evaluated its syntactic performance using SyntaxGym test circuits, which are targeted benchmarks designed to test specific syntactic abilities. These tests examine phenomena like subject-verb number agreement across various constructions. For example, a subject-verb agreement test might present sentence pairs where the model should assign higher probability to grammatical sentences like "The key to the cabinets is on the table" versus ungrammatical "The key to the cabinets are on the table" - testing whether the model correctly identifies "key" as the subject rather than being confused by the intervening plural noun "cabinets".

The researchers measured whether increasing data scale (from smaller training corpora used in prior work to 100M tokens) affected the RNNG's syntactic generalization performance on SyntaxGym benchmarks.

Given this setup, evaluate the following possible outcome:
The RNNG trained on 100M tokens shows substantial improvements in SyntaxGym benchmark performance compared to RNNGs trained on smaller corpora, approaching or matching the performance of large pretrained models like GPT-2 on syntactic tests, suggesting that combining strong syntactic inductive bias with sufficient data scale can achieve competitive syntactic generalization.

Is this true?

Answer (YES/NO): NO